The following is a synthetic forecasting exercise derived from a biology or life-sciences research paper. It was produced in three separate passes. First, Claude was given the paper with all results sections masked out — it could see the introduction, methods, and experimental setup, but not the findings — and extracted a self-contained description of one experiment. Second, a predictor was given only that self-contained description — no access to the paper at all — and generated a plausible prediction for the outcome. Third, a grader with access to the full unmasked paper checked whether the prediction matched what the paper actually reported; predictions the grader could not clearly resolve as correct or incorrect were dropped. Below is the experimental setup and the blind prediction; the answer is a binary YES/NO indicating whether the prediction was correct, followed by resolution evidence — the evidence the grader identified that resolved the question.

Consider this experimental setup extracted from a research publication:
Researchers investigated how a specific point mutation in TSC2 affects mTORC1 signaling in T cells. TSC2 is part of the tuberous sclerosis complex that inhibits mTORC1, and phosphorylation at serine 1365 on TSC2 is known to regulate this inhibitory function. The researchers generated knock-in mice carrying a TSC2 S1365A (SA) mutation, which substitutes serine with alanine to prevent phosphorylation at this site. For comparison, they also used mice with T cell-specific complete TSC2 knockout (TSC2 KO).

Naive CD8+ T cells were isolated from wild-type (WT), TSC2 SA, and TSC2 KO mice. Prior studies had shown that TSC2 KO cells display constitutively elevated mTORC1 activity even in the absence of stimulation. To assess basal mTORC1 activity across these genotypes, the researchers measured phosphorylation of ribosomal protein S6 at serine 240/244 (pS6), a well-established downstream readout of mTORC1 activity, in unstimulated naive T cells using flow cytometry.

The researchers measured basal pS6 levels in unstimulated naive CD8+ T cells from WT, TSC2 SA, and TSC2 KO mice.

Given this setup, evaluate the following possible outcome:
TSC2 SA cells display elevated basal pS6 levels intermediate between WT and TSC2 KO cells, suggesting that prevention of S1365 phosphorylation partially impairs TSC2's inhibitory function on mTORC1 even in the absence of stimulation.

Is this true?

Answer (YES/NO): NO